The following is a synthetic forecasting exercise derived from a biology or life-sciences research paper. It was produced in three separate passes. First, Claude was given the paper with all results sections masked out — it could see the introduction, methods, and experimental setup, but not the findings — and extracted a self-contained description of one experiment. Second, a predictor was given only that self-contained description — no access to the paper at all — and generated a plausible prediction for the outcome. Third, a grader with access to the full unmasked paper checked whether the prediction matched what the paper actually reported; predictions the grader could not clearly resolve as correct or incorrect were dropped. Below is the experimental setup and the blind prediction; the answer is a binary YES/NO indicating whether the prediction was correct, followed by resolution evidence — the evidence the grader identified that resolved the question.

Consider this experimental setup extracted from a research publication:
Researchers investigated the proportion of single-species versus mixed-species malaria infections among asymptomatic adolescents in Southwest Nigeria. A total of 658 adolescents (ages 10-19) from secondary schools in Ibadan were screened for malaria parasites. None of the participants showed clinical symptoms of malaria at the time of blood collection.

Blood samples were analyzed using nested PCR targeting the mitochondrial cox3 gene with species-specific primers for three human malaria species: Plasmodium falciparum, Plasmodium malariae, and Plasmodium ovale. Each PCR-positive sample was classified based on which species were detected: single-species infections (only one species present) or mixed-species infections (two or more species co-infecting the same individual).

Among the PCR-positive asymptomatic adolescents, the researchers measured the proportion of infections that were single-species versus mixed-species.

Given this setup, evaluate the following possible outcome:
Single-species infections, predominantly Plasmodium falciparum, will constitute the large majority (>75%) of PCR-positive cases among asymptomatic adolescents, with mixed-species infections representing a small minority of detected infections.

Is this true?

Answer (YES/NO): NO